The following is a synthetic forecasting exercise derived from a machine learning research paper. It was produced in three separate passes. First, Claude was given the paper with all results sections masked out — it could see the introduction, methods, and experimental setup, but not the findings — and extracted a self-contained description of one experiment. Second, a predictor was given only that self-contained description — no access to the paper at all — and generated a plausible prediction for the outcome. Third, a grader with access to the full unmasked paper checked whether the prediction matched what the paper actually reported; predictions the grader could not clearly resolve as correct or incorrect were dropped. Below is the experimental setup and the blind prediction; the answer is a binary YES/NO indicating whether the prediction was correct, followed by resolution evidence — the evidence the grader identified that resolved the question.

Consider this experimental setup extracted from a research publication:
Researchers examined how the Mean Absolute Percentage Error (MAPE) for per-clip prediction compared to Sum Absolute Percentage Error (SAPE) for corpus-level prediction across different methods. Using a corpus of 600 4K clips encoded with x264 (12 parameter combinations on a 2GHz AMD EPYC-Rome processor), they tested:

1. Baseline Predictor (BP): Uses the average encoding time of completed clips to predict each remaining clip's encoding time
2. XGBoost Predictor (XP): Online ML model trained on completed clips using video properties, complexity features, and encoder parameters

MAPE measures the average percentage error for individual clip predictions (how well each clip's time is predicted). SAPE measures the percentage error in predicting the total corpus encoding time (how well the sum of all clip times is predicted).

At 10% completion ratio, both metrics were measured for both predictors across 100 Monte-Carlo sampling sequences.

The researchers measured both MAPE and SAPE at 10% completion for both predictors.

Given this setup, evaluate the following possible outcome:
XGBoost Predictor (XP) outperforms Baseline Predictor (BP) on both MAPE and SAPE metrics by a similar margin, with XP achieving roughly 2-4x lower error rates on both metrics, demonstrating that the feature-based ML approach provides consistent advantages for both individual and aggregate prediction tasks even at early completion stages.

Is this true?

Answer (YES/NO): NO